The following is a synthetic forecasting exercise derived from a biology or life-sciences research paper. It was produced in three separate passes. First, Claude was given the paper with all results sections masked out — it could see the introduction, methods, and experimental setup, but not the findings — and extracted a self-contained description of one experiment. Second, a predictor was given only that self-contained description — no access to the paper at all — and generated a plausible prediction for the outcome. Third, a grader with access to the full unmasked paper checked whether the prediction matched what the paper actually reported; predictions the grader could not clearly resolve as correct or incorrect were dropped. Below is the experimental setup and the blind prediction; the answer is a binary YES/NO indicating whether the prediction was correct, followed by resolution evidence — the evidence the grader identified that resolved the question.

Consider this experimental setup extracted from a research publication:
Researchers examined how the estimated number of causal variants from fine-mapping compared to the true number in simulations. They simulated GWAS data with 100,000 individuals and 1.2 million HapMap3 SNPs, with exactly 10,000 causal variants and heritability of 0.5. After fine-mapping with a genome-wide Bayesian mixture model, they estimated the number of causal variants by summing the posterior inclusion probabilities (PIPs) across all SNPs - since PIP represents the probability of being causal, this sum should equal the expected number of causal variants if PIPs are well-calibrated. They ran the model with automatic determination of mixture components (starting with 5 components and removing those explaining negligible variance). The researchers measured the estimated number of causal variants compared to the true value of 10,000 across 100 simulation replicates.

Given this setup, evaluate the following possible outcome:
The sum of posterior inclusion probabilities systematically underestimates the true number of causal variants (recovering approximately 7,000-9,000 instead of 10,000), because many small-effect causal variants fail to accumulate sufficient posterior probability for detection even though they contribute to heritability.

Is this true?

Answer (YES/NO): NO